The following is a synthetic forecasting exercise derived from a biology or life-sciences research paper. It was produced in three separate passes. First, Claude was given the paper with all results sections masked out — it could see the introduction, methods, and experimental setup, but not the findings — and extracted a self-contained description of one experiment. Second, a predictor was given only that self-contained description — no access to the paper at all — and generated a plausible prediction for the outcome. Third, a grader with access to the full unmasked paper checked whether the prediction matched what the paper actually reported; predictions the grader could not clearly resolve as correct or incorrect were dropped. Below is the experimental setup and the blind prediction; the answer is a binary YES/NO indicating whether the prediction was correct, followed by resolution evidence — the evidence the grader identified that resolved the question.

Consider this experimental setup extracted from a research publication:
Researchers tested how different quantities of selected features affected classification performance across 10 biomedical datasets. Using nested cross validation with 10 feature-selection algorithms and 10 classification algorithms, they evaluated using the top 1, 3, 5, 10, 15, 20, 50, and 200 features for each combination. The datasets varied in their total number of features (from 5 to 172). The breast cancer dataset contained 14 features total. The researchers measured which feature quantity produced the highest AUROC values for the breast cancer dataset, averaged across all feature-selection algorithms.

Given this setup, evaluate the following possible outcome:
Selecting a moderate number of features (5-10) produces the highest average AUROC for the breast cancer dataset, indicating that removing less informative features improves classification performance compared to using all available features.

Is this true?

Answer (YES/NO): NO